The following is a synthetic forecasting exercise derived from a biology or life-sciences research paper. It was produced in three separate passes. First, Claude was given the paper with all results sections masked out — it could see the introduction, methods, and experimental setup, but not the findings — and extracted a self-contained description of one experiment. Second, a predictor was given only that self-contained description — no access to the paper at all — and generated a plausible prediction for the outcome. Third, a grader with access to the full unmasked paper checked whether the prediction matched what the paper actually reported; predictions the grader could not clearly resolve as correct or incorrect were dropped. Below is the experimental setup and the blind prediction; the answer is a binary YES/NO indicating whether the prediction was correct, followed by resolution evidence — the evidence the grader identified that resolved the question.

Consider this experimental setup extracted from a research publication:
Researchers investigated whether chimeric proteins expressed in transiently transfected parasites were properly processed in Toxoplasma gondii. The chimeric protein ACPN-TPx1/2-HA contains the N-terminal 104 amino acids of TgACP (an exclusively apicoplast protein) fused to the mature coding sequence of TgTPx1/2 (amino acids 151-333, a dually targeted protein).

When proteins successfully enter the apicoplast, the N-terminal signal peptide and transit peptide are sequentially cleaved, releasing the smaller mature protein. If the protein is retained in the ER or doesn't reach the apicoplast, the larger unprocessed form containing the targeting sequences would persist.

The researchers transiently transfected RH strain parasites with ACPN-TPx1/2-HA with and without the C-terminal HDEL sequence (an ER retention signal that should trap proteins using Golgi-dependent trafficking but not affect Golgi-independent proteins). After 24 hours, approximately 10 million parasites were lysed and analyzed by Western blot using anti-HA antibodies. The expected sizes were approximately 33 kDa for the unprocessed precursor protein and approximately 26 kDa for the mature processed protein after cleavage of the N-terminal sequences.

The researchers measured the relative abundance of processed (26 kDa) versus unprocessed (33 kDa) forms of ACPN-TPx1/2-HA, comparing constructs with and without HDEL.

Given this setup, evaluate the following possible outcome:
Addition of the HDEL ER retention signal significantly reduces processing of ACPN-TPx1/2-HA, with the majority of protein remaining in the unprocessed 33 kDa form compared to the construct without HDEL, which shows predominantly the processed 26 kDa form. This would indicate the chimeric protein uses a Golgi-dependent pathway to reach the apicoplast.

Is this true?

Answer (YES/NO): NO